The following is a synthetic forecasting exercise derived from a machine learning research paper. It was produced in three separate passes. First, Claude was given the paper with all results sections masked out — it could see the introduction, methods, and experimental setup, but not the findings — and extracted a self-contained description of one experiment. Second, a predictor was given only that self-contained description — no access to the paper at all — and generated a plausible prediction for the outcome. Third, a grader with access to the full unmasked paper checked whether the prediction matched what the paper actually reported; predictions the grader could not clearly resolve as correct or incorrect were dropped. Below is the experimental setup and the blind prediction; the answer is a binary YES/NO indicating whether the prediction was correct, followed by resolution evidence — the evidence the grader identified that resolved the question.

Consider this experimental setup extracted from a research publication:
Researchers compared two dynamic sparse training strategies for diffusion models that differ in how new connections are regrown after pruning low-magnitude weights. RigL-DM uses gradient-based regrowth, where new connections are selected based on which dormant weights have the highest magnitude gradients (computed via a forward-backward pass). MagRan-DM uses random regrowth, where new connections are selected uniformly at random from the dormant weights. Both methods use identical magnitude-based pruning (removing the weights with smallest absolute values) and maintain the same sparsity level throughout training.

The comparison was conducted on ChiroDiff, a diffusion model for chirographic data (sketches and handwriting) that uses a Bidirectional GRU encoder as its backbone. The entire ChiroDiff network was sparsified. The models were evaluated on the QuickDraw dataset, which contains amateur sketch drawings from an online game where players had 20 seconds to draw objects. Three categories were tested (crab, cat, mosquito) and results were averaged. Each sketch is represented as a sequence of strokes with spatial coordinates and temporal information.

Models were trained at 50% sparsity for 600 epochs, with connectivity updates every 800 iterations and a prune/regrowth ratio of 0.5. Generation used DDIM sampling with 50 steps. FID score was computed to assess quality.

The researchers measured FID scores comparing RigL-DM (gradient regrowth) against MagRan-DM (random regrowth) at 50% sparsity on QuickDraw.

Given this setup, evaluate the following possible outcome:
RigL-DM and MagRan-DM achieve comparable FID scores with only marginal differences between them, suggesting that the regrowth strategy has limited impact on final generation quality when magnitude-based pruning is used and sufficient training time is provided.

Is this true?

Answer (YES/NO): YES